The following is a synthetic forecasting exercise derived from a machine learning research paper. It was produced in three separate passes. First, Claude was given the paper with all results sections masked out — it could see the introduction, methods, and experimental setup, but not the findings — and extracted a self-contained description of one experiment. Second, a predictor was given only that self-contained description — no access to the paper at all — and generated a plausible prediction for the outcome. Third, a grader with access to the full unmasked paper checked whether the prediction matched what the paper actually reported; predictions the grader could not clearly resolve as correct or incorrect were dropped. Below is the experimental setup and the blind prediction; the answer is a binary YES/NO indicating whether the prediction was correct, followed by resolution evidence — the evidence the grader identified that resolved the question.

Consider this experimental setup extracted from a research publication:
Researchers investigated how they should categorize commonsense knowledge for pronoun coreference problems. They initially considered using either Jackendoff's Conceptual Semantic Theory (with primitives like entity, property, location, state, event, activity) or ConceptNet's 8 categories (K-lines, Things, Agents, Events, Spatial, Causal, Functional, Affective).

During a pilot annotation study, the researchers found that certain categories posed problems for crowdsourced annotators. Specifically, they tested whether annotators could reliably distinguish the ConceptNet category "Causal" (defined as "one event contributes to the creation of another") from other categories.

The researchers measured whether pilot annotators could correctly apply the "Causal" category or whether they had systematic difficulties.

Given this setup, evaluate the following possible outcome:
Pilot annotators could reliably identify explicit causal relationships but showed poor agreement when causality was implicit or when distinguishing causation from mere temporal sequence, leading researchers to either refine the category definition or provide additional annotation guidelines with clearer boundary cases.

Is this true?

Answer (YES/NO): NO